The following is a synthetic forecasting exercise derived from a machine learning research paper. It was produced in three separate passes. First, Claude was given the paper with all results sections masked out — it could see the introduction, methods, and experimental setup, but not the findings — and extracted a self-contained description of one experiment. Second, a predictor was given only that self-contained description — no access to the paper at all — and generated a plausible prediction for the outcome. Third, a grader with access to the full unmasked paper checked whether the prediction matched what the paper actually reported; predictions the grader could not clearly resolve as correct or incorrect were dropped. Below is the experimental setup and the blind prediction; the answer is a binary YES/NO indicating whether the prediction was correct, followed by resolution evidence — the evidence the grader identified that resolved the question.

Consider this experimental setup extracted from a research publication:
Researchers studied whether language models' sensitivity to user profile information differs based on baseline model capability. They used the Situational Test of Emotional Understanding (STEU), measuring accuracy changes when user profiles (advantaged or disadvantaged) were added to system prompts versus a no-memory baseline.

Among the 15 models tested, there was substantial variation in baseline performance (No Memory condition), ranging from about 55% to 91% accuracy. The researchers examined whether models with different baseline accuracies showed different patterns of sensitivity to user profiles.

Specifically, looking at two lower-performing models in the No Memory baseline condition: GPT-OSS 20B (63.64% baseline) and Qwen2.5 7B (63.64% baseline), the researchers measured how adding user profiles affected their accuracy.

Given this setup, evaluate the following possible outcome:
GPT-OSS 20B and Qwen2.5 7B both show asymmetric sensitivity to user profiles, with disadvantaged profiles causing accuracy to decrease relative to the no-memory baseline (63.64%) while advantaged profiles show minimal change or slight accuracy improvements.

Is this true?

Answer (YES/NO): NO